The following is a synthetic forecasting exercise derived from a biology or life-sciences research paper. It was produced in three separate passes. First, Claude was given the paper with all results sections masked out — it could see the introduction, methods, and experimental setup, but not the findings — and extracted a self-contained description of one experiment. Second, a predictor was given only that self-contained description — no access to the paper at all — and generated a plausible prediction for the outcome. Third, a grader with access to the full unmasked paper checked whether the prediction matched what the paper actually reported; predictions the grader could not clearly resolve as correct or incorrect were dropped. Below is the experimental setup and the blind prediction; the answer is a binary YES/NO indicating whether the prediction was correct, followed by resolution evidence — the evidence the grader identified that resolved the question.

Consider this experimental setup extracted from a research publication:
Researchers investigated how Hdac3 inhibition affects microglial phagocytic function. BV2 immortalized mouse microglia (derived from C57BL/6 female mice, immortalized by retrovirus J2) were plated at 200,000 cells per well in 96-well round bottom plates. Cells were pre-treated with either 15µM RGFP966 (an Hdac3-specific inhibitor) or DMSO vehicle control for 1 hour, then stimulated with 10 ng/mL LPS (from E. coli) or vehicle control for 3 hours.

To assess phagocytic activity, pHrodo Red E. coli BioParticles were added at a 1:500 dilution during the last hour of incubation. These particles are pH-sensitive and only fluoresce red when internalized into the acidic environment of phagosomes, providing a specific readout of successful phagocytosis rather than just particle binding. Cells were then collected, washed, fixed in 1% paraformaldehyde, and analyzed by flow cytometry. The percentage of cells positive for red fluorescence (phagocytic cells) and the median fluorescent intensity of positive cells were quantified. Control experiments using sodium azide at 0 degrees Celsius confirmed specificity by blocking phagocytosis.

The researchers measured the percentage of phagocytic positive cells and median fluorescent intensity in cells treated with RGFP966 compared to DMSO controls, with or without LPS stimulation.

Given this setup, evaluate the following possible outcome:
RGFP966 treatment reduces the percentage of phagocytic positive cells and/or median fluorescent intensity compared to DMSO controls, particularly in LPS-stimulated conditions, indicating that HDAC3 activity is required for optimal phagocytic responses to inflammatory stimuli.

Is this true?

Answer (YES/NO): NO